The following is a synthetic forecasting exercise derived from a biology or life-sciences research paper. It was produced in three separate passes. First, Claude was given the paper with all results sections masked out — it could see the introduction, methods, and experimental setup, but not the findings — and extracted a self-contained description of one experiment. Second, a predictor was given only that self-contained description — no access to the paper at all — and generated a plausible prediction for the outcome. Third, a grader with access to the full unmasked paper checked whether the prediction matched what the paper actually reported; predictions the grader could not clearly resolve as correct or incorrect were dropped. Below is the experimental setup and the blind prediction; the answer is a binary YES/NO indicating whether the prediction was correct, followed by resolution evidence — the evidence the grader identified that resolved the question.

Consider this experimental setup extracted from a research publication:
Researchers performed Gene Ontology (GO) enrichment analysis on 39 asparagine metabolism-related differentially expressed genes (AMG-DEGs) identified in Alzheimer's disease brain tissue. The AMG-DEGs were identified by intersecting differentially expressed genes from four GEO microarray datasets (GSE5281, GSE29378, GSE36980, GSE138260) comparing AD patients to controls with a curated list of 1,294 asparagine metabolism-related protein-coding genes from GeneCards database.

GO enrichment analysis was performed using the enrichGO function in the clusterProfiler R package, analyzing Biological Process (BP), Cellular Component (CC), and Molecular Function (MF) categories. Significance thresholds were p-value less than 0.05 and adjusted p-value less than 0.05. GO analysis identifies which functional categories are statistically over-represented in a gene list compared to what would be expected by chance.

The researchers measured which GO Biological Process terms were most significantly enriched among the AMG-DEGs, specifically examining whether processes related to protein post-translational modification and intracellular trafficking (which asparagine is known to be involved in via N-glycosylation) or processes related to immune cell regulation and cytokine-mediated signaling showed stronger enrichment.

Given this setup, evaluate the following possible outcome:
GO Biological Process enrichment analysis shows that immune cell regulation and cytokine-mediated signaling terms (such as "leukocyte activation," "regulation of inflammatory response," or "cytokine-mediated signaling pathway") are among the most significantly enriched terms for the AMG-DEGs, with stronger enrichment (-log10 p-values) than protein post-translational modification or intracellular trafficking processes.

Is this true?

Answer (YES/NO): NO